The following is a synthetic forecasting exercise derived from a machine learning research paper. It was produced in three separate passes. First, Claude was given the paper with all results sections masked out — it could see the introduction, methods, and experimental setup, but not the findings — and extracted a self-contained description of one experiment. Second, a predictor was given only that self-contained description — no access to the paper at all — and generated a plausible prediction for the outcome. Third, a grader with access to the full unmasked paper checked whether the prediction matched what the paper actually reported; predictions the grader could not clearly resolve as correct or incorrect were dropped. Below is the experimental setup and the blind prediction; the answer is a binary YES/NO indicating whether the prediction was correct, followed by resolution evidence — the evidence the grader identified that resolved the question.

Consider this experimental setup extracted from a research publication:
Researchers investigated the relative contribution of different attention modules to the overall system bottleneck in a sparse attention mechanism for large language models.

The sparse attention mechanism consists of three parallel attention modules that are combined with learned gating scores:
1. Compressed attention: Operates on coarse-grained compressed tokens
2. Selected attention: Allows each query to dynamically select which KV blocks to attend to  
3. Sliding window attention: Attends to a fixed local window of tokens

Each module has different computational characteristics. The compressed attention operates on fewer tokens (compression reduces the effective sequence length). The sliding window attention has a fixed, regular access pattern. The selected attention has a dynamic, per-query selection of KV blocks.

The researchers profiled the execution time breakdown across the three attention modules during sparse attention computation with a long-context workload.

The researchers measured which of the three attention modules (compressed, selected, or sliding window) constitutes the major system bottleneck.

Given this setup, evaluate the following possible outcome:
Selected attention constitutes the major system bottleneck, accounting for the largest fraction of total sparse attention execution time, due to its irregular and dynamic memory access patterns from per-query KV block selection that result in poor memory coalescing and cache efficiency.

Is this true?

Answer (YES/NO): YES